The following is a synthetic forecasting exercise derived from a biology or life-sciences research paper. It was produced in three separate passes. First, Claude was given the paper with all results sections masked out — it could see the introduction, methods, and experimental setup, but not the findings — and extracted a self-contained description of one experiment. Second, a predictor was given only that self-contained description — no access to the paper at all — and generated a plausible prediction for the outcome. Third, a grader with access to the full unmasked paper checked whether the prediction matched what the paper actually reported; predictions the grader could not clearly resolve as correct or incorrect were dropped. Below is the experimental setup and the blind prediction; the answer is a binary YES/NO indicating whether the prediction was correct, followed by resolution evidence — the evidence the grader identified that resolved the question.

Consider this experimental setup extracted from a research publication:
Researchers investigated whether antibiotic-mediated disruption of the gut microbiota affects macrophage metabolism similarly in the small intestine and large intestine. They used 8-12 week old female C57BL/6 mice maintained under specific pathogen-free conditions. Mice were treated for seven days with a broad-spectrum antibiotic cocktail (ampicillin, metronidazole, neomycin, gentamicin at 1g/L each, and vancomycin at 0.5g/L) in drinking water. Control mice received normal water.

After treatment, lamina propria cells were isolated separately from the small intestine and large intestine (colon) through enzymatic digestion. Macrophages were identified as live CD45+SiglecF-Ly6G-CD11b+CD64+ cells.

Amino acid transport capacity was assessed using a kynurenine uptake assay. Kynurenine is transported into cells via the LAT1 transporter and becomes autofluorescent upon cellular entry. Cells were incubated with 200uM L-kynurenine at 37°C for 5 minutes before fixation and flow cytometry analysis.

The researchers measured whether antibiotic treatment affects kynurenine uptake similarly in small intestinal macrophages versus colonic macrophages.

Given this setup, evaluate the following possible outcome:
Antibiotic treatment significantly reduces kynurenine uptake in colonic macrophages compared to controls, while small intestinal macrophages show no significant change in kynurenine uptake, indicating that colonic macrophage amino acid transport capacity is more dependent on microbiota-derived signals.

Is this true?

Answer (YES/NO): NO